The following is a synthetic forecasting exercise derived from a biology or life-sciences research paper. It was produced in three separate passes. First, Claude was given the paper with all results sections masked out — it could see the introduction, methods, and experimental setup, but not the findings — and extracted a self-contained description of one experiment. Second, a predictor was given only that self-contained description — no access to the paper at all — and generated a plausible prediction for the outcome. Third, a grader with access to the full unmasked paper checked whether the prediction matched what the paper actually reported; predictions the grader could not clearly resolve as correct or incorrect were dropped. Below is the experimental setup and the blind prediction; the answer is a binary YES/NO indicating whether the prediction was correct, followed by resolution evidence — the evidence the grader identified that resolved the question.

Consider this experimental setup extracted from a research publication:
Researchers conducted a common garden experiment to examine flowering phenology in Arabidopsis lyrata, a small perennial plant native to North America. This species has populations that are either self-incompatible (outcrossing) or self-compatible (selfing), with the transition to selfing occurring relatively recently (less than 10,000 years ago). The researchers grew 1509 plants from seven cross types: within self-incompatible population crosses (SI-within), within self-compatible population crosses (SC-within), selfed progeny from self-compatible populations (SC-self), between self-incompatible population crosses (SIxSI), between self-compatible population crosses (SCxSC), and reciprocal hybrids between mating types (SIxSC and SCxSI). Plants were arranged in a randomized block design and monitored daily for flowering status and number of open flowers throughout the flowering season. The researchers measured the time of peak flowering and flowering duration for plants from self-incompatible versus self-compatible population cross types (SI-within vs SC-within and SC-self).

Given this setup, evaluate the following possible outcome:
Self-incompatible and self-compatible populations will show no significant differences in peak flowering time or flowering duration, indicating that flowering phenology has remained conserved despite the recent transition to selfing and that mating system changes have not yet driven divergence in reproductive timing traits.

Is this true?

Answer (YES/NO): YES